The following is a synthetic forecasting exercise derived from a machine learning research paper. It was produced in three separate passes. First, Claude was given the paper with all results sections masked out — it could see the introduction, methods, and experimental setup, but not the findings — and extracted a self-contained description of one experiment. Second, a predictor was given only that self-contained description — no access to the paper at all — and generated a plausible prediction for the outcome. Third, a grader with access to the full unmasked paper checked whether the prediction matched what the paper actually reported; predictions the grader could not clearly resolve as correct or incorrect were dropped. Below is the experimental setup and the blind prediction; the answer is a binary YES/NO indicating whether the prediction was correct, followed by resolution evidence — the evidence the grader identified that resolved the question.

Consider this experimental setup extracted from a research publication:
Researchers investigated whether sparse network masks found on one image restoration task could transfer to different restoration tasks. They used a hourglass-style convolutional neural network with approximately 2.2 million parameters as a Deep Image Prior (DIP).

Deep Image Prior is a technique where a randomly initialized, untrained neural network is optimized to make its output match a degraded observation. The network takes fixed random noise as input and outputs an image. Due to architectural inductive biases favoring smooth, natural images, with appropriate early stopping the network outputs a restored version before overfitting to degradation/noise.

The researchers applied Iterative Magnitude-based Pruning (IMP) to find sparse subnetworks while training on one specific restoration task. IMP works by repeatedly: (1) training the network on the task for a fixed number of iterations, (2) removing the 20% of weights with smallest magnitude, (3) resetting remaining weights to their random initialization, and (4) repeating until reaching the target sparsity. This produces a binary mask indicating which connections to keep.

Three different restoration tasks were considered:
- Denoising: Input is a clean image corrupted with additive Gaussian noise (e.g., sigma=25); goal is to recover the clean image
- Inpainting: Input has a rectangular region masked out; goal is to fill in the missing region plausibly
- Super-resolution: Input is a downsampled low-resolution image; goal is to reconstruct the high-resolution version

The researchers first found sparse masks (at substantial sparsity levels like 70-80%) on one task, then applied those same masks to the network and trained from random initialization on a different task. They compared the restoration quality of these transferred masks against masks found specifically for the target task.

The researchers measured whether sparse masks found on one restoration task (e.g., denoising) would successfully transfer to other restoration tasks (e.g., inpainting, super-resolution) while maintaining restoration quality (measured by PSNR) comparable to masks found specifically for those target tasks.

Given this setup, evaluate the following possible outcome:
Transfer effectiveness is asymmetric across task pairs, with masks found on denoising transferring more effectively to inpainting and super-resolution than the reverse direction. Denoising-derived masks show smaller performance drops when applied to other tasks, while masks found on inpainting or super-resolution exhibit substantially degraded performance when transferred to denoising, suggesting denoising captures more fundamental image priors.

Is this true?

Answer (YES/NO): NO